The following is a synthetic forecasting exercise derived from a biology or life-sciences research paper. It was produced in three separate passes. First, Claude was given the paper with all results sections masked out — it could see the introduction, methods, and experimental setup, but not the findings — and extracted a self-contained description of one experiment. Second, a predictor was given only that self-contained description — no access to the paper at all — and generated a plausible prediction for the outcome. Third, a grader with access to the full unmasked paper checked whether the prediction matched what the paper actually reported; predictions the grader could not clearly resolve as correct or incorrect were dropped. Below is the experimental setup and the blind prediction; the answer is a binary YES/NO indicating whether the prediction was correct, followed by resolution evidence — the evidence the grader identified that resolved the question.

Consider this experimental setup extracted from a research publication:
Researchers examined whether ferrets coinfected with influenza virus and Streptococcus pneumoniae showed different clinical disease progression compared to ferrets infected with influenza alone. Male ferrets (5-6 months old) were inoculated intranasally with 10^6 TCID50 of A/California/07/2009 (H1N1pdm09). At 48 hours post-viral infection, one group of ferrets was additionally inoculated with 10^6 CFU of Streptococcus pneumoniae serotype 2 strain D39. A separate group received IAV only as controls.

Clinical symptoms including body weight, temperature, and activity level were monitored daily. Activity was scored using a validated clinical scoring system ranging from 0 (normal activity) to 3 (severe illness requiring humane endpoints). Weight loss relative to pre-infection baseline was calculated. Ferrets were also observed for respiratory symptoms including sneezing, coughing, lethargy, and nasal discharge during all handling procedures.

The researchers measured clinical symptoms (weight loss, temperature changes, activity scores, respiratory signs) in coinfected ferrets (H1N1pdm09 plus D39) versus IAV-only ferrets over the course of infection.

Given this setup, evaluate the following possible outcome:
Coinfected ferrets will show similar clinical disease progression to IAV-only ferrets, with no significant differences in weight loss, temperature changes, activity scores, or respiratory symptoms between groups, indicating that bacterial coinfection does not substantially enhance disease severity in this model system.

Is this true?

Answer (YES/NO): NO